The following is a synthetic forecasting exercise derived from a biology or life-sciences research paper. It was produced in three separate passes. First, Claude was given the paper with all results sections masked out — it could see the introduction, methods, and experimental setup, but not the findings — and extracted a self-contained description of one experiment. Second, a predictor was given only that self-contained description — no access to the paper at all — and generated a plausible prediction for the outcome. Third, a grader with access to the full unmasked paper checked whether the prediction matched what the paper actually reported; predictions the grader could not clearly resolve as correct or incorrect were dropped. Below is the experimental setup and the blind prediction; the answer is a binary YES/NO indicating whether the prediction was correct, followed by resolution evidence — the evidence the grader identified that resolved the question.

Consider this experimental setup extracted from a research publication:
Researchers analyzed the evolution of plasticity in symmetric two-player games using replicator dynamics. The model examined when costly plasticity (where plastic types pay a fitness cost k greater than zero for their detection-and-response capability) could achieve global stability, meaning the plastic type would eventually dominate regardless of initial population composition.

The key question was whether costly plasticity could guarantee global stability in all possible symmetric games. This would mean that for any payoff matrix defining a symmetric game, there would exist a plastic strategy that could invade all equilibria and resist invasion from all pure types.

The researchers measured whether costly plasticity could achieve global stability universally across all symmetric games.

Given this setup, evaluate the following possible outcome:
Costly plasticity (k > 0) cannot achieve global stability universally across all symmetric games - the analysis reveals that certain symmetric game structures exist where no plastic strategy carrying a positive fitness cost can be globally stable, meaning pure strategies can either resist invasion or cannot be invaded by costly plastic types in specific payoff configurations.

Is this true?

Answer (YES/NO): YES